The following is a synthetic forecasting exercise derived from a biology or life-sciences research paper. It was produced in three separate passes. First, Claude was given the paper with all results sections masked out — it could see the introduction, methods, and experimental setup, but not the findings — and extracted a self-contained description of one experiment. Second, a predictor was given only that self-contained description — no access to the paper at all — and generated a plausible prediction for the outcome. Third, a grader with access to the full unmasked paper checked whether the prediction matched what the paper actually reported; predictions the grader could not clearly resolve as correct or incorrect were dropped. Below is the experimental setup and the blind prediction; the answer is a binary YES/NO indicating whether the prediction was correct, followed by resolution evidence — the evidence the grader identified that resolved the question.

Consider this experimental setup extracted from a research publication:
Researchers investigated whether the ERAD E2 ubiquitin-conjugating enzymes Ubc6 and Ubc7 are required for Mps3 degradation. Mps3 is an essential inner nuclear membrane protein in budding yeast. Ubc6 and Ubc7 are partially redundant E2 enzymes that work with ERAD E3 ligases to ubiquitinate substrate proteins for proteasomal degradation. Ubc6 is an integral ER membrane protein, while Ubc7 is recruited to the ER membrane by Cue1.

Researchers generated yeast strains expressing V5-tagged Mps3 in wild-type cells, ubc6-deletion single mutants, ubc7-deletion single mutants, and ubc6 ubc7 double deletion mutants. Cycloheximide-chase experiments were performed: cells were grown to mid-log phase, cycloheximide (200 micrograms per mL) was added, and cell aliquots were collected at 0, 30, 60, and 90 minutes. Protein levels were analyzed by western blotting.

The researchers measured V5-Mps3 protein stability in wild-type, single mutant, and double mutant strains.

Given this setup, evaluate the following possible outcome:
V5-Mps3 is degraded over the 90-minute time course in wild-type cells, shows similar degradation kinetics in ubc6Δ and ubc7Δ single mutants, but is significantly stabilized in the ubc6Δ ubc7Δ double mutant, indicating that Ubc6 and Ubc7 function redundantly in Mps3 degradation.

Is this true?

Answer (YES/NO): NO